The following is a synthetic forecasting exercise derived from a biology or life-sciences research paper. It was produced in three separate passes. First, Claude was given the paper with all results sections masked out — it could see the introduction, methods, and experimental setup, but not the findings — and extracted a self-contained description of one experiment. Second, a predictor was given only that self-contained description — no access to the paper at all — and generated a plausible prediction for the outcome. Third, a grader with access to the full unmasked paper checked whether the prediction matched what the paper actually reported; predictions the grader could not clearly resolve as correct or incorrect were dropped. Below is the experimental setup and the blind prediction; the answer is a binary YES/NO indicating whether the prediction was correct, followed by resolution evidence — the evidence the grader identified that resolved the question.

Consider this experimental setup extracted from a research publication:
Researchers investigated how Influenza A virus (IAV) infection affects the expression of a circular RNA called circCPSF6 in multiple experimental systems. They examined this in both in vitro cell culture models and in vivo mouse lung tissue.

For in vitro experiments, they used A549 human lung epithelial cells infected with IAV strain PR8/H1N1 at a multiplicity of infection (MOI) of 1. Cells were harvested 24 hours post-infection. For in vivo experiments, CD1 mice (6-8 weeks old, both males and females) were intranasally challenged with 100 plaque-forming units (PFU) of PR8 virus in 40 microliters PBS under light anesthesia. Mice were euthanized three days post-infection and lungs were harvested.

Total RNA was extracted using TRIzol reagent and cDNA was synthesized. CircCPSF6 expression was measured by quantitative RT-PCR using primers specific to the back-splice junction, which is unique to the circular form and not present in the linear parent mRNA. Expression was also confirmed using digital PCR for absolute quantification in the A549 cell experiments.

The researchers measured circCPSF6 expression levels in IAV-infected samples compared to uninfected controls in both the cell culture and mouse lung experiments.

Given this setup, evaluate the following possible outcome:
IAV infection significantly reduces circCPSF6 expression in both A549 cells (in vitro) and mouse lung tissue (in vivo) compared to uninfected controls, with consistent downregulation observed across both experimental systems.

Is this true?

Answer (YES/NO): YES